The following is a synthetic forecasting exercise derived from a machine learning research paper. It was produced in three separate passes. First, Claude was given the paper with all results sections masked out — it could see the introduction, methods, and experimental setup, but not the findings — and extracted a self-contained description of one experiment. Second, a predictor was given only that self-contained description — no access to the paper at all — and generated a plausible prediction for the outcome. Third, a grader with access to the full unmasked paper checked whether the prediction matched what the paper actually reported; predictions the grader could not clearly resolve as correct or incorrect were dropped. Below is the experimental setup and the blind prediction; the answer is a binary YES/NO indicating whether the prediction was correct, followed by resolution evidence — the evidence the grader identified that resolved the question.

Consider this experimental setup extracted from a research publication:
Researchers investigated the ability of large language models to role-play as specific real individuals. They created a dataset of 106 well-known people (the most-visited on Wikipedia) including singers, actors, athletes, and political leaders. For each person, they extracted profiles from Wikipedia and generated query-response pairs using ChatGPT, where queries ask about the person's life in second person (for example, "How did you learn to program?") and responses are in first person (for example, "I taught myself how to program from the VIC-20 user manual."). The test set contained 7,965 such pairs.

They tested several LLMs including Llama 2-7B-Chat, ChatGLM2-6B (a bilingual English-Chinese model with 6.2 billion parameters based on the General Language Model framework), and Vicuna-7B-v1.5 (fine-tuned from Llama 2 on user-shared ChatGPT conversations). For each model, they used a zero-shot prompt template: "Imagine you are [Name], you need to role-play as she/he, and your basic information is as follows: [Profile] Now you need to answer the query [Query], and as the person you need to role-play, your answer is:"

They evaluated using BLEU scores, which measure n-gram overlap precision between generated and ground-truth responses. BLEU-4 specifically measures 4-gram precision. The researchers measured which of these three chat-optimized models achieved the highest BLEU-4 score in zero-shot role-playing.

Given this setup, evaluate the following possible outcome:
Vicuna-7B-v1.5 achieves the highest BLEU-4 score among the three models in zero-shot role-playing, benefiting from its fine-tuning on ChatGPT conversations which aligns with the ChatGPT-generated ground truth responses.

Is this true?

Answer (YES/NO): NO